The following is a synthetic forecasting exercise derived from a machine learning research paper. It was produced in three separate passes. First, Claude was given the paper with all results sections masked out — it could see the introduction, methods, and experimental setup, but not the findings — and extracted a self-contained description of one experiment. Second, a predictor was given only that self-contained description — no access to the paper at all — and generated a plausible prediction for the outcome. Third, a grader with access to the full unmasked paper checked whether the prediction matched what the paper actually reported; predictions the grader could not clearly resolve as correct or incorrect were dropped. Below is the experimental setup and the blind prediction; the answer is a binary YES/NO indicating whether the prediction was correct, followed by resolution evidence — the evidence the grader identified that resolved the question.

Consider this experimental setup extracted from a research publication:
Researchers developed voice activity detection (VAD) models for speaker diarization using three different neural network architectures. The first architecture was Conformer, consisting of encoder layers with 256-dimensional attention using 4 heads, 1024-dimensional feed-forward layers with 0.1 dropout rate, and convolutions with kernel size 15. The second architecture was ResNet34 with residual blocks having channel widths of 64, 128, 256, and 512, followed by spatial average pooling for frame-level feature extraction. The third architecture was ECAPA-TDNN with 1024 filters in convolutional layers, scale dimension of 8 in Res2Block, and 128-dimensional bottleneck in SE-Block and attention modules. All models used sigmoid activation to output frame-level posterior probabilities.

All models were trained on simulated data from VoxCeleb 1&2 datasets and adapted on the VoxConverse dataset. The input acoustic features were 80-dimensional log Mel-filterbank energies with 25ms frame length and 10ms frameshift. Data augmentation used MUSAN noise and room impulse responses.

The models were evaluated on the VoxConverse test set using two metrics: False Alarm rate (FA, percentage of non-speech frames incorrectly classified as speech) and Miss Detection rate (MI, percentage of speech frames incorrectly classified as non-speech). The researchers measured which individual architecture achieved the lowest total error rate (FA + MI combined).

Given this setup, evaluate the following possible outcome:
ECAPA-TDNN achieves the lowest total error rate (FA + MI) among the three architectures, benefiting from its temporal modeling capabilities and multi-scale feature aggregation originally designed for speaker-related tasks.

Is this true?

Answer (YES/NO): NO